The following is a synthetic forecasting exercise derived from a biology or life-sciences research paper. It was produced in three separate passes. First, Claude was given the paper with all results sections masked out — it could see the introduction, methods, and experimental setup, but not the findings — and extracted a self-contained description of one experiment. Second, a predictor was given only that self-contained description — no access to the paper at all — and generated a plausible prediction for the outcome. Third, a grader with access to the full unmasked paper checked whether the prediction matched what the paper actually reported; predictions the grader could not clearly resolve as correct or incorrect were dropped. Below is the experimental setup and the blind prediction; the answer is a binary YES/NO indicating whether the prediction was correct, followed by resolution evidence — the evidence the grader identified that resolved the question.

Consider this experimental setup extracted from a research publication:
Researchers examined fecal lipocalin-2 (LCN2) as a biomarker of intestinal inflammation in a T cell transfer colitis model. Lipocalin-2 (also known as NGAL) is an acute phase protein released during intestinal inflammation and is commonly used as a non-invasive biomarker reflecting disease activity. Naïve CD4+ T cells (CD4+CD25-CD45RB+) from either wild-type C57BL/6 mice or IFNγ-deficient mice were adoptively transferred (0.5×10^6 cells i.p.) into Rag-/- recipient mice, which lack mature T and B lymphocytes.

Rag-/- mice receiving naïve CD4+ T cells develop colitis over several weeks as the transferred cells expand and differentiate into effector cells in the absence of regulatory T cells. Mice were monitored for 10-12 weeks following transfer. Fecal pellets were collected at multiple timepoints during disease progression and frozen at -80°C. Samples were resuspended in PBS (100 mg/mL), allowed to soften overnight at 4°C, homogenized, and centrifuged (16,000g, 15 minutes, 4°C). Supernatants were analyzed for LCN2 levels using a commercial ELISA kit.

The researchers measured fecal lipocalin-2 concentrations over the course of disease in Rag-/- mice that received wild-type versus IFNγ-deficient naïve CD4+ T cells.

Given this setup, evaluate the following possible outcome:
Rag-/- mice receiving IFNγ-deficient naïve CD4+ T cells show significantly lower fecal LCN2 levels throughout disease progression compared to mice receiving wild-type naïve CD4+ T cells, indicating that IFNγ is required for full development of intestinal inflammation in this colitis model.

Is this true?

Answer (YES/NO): NO